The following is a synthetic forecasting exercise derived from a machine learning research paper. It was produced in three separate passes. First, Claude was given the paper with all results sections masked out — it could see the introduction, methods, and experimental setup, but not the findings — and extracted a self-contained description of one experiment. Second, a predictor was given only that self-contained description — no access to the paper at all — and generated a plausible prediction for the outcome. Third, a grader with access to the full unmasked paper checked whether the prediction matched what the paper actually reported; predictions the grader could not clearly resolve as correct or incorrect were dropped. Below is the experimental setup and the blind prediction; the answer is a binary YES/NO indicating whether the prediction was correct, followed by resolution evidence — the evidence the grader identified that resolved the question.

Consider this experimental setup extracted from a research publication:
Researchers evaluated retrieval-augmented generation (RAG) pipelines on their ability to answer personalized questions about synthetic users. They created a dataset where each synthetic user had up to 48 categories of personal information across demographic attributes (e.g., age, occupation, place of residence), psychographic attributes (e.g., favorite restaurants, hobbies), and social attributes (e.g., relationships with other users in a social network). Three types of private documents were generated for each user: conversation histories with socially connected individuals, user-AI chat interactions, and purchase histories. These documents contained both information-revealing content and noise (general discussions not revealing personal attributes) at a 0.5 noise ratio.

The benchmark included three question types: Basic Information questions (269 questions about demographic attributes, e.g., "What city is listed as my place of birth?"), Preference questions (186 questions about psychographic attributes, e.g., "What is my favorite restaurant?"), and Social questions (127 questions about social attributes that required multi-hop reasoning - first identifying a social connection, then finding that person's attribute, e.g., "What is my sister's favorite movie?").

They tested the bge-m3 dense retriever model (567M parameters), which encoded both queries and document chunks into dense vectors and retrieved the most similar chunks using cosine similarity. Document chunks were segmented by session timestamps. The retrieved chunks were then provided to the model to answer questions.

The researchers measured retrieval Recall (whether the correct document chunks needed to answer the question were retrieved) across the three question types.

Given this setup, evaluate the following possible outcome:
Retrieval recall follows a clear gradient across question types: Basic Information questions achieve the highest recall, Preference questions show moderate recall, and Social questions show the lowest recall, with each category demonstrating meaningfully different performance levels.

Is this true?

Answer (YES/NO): NO